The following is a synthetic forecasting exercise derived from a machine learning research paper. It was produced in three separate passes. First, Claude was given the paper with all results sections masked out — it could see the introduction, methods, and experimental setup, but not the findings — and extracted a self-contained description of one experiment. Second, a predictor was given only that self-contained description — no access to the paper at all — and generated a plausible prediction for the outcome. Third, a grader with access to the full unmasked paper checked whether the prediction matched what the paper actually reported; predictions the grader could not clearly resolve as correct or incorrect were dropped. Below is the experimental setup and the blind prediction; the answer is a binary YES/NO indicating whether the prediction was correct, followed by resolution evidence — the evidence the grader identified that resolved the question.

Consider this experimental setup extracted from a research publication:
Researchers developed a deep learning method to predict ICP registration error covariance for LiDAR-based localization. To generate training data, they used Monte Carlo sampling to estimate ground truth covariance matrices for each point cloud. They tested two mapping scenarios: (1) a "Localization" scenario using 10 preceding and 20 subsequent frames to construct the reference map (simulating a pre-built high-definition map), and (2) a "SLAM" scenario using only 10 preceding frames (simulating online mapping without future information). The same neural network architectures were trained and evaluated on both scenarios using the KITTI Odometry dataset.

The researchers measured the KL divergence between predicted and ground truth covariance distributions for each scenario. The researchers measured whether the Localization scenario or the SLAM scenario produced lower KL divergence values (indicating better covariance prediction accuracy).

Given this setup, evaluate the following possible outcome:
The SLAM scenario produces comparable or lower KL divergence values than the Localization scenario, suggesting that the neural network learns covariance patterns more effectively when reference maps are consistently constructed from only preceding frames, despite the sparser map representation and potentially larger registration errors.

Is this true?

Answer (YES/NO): NO